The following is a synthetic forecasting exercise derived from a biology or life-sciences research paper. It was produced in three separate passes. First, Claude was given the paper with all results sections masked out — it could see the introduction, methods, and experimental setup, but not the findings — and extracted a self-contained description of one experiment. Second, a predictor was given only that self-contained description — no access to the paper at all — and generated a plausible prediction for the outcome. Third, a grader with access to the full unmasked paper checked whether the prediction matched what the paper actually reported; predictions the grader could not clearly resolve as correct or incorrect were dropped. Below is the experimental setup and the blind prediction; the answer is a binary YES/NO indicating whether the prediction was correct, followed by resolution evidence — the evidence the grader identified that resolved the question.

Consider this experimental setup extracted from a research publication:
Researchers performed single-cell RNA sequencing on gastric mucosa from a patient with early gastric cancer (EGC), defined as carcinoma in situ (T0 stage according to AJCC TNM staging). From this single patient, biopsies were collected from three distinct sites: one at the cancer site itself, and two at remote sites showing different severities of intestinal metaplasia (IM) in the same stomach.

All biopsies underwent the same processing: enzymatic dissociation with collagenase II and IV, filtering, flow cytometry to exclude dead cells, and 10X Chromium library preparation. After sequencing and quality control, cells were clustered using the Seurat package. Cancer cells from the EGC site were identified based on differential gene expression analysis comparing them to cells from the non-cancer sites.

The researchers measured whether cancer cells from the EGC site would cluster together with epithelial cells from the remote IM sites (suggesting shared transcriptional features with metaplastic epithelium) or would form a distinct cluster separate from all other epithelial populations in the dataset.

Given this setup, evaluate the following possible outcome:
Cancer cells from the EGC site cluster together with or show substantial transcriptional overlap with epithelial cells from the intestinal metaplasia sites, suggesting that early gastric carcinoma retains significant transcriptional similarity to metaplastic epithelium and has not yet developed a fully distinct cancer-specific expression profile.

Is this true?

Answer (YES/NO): NO